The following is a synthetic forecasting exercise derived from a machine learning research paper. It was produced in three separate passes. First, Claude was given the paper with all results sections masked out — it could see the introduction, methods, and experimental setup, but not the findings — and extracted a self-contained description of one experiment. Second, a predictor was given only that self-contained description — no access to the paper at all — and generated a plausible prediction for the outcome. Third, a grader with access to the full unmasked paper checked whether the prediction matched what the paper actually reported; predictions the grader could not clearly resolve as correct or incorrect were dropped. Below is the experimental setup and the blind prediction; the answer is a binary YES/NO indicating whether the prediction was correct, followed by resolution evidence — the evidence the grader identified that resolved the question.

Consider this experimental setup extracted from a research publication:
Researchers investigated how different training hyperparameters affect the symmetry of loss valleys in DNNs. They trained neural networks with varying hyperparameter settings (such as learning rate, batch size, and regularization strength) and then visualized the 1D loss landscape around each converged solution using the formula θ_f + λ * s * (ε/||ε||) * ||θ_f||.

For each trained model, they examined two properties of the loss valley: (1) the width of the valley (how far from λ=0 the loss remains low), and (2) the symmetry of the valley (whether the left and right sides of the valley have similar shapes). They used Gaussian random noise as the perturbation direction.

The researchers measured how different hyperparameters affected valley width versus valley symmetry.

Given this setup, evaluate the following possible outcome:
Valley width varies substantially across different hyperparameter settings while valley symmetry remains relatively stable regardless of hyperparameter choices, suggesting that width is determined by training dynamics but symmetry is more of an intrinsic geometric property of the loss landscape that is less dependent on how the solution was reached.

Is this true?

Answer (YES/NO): NO